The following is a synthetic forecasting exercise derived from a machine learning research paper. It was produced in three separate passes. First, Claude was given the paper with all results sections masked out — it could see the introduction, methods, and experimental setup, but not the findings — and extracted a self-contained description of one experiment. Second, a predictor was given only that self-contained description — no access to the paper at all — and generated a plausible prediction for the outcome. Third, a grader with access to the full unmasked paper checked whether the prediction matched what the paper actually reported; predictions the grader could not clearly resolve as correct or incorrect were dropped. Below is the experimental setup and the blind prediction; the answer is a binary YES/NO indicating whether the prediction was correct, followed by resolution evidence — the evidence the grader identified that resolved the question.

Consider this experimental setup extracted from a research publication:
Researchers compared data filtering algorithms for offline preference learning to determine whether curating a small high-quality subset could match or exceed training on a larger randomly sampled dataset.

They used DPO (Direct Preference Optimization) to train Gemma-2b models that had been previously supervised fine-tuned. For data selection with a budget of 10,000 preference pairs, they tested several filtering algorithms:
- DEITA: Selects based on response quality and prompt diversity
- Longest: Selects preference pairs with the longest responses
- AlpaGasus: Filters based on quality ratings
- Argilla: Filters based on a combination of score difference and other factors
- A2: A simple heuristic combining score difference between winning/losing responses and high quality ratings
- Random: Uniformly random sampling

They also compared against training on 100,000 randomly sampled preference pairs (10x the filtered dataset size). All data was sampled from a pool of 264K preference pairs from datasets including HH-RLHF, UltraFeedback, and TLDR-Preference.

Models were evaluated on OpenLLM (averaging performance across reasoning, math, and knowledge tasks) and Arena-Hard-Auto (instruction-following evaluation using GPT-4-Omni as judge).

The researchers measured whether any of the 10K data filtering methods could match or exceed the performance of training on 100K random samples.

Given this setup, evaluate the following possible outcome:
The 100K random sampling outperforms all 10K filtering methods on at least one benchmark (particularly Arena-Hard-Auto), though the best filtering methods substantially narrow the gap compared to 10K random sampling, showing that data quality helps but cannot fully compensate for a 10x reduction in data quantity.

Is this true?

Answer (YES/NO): NO